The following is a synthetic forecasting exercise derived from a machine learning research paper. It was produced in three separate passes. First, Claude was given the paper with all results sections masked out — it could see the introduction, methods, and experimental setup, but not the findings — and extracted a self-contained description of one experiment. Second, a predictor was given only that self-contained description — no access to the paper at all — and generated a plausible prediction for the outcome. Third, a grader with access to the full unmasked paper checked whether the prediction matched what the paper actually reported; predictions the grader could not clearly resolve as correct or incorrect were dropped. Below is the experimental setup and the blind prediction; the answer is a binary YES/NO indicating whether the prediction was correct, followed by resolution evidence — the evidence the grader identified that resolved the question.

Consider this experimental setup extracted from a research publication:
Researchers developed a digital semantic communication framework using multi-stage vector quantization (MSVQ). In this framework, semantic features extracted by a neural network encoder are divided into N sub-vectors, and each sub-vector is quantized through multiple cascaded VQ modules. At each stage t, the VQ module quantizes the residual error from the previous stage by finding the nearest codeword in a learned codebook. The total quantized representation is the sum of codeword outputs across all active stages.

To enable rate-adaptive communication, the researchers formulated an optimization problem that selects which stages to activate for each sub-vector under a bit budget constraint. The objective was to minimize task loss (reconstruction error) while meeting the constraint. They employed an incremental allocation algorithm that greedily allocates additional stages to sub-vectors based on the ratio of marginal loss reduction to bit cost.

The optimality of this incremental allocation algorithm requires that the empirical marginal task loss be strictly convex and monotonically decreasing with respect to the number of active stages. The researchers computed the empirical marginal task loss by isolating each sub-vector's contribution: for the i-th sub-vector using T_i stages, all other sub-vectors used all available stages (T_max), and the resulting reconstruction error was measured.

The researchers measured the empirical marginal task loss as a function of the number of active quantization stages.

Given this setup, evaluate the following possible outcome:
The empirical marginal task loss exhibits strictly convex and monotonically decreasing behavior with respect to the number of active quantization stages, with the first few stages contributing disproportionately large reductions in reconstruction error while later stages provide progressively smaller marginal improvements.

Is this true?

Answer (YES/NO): NO